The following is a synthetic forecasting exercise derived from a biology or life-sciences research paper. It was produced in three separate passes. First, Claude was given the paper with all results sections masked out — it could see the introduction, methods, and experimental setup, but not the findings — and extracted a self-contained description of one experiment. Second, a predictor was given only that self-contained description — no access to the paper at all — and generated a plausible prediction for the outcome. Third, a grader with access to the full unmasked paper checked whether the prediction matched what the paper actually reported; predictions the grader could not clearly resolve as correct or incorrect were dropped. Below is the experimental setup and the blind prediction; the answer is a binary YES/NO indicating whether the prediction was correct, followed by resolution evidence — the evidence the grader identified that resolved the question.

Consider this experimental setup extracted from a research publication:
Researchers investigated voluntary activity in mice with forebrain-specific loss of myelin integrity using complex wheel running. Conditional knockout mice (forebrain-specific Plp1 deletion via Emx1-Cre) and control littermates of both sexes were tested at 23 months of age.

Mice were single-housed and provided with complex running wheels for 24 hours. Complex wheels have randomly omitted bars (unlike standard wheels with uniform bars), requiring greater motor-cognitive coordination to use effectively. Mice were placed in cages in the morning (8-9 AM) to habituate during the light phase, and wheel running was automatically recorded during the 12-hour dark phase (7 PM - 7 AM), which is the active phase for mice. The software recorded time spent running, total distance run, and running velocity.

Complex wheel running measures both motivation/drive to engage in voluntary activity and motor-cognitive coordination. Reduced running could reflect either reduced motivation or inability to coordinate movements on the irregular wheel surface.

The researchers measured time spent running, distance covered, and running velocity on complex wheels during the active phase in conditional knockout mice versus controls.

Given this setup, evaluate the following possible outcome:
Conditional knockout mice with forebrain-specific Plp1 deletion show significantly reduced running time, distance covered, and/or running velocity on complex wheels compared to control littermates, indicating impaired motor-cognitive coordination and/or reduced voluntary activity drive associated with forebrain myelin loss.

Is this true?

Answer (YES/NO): YES